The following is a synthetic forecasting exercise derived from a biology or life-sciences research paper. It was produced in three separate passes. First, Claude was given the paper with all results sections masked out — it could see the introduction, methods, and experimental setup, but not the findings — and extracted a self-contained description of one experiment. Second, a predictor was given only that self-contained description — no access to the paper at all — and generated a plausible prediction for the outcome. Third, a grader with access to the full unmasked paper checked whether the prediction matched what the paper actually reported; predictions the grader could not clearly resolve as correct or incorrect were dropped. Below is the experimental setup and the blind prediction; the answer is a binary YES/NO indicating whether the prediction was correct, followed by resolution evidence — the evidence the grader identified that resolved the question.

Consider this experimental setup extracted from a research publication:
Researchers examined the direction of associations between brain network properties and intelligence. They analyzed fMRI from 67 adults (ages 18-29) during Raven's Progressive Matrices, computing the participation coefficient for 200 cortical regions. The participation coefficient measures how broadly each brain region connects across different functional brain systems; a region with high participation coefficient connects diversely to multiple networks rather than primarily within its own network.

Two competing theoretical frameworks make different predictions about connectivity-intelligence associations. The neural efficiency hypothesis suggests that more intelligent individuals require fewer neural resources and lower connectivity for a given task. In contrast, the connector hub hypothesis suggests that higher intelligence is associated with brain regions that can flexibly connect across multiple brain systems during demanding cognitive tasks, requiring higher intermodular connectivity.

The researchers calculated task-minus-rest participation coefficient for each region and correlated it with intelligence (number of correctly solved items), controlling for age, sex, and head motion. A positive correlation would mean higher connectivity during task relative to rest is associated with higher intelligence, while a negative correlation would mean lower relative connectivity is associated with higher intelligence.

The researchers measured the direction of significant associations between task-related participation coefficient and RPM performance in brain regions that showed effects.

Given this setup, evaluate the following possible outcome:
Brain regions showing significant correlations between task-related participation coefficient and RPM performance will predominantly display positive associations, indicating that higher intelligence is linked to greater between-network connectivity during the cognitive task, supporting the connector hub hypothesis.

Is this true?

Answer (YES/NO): YES